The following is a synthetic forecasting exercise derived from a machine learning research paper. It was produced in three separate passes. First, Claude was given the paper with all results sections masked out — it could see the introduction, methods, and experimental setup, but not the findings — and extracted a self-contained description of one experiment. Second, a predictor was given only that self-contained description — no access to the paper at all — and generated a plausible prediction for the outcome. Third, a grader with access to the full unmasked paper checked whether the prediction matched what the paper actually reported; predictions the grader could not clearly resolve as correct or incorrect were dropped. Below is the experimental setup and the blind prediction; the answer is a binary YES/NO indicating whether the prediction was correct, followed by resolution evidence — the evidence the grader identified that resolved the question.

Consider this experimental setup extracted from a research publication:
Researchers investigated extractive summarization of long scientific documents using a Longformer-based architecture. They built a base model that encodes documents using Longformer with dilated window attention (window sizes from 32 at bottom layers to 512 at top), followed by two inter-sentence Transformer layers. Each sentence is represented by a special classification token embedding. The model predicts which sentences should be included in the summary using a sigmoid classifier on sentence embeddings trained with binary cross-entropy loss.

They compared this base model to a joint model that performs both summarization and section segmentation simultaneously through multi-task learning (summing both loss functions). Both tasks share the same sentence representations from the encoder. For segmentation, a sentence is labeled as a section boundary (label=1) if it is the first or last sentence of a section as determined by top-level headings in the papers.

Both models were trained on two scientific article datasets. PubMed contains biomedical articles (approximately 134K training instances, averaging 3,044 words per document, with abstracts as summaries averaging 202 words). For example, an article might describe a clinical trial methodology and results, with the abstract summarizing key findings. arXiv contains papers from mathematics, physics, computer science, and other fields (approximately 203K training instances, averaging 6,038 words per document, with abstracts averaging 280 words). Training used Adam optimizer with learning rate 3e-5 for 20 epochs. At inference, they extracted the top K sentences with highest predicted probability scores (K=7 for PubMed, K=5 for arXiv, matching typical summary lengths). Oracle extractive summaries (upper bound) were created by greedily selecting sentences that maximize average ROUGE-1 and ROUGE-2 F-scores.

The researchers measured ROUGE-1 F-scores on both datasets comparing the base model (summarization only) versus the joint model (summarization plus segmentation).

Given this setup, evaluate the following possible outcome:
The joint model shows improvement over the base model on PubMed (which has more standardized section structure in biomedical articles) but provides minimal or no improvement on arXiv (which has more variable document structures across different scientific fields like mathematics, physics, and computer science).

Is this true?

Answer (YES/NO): NO